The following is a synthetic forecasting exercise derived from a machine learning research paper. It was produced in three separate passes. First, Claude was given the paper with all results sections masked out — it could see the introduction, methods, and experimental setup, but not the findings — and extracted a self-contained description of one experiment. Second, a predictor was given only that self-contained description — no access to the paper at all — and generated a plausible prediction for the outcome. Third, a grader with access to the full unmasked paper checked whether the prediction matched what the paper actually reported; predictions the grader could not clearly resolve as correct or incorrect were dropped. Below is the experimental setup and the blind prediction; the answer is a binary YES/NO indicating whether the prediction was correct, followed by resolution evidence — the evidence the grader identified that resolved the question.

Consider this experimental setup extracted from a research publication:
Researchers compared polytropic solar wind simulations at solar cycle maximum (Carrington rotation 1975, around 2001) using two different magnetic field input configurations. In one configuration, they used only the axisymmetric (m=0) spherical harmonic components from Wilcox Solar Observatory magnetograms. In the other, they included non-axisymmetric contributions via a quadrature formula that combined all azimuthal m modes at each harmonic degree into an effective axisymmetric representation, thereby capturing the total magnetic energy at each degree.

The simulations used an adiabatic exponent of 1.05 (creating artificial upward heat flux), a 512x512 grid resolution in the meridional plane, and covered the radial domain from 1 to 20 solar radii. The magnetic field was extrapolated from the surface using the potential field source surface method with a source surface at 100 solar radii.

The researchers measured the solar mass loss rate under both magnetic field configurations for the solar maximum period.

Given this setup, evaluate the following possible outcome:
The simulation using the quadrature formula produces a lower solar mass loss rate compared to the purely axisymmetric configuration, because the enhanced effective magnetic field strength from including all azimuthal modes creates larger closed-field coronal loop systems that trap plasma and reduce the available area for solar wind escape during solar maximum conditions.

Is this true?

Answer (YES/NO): YES